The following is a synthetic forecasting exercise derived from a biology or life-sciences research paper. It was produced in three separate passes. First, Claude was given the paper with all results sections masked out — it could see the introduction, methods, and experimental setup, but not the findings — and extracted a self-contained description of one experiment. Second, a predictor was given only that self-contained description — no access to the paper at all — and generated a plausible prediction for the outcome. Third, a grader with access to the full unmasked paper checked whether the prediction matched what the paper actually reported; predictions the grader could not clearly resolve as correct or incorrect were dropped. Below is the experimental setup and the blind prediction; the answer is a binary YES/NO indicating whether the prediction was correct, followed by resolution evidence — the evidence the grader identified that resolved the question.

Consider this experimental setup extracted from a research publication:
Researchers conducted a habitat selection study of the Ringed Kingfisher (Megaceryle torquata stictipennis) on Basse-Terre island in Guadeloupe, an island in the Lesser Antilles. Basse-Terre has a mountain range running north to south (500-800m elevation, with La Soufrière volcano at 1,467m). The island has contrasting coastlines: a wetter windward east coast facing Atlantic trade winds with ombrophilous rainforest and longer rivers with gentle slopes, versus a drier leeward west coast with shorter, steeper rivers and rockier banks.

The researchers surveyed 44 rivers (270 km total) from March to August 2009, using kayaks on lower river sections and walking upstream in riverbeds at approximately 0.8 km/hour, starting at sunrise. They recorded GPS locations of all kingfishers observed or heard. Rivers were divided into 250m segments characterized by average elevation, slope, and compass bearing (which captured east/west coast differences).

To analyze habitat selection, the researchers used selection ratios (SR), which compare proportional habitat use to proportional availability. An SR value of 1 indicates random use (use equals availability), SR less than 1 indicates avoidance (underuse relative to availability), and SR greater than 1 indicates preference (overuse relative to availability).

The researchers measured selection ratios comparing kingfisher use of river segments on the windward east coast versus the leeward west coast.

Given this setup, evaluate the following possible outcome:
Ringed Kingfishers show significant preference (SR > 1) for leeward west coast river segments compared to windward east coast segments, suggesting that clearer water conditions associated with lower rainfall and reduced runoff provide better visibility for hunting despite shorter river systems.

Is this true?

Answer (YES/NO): NO